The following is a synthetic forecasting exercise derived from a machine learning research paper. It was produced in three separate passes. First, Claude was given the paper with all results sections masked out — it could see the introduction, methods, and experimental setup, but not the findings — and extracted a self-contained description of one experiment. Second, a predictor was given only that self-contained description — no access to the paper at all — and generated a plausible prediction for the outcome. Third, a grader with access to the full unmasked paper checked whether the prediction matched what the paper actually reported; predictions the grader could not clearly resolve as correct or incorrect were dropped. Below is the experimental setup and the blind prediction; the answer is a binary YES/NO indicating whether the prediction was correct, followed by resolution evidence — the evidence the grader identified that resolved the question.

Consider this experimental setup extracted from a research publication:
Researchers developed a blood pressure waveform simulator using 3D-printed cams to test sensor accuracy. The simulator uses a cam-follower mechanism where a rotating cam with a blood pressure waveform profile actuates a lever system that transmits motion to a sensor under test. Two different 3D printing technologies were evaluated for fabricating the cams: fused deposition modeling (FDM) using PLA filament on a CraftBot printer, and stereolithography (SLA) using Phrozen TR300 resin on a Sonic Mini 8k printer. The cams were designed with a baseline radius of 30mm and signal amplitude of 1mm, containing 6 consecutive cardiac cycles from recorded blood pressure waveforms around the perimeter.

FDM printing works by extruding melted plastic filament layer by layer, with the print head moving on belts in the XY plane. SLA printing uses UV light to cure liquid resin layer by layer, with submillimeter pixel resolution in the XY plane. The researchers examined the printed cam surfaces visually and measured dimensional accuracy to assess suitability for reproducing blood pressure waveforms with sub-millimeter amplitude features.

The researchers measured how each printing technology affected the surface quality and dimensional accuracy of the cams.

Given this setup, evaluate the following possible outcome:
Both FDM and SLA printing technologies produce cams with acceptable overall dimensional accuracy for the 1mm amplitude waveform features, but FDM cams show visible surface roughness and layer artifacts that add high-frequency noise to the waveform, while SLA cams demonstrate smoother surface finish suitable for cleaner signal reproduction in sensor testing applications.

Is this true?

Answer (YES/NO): NO